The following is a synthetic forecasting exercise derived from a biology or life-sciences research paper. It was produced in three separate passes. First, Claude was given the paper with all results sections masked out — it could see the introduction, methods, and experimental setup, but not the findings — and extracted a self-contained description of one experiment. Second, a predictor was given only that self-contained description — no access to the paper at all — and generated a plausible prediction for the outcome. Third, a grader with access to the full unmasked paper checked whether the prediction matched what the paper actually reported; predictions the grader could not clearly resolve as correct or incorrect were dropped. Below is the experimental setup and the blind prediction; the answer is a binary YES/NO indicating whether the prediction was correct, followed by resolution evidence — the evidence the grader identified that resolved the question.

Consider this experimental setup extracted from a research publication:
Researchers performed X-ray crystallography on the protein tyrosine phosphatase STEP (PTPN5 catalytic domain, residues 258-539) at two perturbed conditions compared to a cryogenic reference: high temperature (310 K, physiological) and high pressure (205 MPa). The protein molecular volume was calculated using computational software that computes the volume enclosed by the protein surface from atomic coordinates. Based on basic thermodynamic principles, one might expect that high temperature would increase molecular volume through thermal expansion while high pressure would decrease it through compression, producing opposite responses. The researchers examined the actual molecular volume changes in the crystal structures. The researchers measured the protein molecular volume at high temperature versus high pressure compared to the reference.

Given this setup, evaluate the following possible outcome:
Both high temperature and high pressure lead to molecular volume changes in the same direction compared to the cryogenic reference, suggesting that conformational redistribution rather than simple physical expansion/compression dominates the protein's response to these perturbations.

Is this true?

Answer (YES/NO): YES